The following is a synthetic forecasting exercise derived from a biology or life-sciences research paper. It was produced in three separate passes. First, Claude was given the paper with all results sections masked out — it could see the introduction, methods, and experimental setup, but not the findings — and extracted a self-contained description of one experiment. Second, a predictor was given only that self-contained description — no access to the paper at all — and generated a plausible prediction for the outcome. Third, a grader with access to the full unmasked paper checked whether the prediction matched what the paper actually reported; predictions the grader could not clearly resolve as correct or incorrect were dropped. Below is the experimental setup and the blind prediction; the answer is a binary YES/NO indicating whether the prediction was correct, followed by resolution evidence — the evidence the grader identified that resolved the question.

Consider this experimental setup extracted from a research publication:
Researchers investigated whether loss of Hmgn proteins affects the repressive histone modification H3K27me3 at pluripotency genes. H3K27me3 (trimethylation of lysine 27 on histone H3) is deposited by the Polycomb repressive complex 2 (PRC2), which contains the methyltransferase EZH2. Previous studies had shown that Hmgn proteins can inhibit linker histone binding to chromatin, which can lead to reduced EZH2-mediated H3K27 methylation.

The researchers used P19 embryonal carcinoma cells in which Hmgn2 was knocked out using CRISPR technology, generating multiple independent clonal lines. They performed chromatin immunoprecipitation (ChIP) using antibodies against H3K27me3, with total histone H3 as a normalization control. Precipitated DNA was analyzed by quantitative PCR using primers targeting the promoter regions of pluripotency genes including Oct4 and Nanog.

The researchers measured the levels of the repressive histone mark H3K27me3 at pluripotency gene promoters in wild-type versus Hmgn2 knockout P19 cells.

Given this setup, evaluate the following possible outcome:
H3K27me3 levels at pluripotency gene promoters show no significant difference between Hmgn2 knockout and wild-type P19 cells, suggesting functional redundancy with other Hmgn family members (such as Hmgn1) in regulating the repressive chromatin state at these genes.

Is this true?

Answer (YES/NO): YES